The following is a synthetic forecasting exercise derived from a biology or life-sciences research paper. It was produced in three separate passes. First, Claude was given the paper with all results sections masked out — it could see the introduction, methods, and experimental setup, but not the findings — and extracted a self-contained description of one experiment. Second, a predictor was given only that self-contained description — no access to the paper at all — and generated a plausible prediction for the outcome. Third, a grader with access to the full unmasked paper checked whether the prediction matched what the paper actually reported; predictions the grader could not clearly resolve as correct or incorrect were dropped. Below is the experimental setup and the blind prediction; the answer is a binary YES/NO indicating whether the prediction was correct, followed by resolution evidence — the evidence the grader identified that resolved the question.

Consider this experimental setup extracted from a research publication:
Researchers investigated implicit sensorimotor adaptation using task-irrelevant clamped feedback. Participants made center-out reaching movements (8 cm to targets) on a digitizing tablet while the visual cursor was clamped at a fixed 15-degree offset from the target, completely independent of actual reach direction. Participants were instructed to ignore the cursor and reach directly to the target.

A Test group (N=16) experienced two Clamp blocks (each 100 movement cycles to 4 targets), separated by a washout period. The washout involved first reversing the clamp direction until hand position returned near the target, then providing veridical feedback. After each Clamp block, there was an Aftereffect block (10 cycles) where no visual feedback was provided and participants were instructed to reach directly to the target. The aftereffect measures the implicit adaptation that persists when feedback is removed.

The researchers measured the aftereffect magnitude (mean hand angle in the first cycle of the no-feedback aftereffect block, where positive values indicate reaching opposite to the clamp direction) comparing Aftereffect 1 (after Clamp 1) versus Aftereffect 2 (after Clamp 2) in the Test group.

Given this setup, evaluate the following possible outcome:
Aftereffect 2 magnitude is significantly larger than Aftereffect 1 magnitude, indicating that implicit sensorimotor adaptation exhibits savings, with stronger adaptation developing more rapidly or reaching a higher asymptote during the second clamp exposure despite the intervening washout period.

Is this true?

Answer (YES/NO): NO